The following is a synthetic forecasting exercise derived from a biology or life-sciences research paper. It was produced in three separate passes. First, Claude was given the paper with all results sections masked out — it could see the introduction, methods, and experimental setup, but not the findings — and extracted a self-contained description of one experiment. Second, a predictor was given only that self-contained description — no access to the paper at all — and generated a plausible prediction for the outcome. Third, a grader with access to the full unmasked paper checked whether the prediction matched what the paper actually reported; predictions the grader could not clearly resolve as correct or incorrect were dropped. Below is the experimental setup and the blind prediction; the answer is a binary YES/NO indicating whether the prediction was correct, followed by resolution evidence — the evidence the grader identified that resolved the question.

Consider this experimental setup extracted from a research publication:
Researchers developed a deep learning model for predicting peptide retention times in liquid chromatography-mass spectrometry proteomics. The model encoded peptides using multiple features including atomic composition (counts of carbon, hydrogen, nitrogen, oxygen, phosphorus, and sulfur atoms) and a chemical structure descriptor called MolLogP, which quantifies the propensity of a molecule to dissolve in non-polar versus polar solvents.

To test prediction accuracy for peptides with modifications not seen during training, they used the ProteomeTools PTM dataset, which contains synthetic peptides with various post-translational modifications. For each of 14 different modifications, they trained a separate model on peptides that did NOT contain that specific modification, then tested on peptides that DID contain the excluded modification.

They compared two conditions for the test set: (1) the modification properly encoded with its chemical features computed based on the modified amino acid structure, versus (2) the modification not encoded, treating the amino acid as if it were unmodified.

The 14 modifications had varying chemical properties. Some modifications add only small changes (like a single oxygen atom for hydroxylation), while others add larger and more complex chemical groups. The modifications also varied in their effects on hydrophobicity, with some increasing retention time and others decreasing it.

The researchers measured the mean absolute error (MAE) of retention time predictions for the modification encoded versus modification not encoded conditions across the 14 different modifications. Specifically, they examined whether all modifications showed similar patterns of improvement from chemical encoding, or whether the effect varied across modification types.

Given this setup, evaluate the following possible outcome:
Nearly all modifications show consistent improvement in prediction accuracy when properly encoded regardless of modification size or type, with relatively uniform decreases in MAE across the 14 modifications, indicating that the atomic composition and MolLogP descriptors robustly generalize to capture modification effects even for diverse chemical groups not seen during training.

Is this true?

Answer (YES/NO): NO